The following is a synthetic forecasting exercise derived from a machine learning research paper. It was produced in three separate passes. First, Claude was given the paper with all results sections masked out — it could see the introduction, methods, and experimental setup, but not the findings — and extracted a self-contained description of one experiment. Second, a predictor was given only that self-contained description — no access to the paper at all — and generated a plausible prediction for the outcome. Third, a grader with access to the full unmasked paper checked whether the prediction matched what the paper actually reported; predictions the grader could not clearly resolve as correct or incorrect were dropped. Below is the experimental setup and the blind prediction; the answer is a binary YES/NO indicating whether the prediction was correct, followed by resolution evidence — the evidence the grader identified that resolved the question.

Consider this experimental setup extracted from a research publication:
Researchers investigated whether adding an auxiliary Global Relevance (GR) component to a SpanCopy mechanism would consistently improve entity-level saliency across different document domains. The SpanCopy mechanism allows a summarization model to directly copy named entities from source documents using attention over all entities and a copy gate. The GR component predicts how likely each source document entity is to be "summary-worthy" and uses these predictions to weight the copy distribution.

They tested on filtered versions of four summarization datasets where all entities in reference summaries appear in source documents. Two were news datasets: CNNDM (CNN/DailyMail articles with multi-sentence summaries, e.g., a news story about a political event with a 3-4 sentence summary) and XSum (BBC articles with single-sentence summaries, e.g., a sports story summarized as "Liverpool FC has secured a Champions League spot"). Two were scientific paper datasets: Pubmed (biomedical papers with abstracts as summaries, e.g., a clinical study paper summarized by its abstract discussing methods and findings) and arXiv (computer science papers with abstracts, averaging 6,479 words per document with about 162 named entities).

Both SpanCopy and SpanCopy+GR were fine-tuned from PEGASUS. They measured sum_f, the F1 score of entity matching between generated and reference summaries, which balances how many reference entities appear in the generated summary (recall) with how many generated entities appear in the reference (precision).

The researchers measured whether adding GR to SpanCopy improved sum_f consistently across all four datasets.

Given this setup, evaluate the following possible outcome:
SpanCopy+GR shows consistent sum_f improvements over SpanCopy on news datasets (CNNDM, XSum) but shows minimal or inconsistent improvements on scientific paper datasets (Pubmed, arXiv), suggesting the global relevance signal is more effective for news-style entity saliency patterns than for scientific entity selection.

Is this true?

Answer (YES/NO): NO